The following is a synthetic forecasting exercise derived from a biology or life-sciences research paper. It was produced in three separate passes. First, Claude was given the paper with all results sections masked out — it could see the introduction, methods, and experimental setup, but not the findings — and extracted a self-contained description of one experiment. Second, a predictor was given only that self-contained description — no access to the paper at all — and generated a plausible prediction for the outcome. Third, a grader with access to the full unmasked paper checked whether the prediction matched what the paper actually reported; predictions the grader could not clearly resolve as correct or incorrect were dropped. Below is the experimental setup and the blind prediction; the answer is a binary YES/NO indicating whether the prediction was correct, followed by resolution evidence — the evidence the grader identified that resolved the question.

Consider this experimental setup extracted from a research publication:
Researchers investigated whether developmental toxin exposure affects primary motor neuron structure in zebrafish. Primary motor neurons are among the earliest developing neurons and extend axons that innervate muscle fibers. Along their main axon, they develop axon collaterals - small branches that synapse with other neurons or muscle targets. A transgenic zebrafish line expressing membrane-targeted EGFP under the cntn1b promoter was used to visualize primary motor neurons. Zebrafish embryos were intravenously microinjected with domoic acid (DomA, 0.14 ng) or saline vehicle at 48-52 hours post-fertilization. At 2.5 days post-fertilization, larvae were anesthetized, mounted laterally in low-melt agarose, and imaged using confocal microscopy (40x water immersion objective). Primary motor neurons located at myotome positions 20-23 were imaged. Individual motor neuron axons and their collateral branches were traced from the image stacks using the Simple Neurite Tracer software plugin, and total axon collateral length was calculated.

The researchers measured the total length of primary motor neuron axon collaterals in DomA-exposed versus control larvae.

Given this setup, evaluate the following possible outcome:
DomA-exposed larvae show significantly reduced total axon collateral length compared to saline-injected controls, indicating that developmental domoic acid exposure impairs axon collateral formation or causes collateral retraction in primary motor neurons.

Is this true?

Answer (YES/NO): YES